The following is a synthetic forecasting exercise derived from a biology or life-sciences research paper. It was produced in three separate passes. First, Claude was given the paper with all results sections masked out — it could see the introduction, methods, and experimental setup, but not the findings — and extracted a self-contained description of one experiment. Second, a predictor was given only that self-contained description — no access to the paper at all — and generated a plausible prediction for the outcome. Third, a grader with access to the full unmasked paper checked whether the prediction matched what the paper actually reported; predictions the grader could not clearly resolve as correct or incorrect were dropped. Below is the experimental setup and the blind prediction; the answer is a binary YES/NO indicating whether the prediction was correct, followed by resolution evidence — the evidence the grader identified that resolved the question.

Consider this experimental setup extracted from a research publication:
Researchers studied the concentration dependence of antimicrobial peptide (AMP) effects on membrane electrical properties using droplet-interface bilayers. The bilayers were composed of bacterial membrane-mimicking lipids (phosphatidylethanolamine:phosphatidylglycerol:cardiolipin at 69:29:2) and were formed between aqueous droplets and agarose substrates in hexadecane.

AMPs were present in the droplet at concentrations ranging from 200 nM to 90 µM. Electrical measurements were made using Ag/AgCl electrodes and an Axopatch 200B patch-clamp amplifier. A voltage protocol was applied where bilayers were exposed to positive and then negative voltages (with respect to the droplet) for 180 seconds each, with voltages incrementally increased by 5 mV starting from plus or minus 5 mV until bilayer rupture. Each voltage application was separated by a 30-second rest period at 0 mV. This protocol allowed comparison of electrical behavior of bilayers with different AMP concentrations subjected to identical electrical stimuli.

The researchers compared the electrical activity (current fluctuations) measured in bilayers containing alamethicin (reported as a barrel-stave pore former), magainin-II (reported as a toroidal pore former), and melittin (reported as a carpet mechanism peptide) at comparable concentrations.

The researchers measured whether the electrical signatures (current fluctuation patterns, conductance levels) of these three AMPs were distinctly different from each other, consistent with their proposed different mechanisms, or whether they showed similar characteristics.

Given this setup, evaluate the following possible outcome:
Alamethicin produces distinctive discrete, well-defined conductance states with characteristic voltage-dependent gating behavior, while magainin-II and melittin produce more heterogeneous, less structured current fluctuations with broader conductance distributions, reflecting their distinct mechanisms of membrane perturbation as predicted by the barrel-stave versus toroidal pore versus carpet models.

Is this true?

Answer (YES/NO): YES